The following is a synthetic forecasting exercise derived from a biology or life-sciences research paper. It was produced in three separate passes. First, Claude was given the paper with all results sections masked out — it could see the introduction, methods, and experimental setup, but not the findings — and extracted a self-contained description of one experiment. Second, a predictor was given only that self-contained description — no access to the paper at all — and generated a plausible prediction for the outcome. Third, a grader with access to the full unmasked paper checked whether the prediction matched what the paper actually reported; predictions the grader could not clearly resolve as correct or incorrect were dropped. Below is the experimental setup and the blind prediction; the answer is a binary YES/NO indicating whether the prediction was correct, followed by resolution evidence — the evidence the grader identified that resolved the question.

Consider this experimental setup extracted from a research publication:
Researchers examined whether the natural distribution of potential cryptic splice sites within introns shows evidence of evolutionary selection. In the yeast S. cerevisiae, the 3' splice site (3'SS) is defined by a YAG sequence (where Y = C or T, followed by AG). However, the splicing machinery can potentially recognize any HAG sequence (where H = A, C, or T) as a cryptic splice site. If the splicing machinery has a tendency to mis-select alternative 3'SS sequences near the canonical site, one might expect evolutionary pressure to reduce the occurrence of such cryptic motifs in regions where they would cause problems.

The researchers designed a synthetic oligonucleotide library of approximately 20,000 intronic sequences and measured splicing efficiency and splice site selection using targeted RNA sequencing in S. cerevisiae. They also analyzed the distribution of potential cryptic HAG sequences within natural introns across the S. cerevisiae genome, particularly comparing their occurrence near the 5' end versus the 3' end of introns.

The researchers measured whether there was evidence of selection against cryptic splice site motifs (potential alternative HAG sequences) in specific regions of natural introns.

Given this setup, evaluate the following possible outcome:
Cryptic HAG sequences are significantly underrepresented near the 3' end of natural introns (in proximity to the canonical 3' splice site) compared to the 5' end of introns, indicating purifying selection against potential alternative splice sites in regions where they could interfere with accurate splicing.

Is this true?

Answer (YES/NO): NO